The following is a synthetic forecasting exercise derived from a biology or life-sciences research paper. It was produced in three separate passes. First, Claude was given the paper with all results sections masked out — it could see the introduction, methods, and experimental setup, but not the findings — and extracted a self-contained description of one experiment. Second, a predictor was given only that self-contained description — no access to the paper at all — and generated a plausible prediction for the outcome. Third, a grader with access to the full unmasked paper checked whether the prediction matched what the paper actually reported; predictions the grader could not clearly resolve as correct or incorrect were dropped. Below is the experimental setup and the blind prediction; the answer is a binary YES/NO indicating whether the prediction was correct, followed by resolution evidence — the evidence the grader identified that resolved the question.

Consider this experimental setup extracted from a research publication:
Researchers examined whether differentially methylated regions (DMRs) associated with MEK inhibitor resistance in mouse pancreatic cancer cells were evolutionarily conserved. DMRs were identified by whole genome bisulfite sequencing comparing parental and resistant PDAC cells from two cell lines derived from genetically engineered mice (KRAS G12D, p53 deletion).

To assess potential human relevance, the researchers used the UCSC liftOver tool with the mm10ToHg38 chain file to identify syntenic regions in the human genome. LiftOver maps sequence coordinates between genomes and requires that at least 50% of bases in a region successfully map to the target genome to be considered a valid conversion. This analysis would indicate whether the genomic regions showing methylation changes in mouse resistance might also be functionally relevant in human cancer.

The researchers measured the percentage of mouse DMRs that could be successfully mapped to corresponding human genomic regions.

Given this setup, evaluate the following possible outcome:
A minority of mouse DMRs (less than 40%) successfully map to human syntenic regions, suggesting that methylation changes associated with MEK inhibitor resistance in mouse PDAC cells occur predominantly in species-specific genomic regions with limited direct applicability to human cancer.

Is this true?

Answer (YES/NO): NO